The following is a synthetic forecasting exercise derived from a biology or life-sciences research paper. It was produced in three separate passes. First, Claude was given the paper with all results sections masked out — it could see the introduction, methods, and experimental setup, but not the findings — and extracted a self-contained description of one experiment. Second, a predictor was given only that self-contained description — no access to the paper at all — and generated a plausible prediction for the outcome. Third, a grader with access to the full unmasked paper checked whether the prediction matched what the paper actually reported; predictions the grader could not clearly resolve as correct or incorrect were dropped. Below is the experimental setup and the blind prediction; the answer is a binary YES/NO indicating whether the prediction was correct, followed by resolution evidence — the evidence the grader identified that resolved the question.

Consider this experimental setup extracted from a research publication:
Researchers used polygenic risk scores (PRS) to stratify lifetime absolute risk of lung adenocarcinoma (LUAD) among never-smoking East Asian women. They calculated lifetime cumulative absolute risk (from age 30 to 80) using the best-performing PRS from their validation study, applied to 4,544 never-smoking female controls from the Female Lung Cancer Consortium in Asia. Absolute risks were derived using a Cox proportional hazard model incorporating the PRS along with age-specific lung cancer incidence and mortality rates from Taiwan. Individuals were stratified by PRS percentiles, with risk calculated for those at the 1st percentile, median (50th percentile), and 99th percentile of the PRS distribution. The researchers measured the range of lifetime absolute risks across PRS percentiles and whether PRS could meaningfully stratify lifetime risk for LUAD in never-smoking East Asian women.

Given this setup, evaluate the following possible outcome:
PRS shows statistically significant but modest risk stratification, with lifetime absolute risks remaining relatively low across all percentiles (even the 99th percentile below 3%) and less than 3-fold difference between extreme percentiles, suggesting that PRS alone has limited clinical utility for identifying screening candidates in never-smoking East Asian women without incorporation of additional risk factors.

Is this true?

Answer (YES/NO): NO